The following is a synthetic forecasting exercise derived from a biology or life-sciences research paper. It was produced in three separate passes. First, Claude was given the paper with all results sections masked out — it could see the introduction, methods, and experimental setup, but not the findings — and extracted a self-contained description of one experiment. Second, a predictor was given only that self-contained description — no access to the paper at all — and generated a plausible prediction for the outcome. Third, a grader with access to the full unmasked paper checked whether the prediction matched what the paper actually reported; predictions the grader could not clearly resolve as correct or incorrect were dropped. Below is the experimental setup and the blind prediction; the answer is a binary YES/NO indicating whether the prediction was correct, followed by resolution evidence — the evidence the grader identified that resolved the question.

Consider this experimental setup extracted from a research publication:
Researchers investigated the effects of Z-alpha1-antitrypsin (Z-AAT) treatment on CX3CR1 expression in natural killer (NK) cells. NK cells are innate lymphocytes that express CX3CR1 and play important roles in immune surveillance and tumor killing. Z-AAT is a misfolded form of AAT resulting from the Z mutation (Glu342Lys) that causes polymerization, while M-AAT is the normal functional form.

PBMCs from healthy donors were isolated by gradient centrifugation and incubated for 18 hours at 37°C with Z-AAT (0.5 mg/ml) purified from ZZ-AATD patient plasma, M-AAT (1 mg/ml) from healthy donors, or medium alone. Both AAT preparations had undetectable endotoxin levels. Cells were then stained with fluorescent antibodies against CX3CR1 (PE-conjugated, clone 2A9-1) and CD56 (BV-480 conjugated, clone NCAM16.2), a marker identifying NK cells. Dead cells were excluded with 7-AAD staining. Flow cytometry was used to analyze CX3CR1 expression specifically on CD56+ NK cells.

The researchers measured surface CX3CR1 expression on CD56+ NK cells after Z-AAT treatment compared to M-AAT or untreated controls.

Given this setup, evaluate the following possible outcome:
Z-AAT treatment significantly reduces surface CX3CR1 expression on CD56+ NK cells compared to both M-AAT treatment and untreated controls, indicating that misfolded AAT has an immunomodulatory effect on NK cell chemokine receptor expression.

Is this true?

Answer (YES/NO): YES